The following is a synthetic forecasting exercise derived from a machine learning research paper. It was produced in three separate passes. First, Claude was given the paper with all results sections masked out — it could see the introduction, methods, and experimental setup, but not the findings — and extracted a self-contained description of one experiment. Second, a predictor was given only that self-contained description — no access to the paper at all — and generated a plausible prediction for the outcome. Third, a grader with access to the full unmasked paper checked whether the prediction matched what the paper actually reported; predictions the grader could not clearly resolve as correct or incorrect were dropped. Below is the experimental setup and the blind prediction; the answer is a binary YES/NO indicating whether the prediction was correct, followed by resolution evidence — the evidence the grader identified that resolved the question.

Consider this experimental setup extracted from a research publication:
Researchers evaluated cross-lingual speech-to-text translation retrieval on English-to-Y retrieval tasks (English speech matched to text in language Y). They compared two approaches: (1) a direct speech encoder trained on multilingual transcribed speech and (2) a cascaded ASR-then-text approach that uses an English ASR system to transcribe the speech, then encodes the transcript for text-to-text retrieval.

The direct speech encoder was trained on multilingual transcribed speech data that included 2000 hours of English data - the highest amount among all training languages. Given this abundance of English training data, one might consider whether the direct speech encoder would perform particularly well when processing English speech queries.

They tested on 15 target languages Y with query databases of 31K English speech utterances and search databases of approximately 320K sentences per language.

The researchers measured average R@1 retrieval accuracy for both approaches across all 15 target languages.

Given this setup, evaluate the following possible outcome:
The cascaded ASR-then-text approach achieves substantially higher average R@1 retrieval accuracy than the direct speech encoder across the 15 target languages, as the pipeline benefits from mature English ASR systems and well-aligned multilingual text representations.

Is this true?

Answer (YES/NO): NO